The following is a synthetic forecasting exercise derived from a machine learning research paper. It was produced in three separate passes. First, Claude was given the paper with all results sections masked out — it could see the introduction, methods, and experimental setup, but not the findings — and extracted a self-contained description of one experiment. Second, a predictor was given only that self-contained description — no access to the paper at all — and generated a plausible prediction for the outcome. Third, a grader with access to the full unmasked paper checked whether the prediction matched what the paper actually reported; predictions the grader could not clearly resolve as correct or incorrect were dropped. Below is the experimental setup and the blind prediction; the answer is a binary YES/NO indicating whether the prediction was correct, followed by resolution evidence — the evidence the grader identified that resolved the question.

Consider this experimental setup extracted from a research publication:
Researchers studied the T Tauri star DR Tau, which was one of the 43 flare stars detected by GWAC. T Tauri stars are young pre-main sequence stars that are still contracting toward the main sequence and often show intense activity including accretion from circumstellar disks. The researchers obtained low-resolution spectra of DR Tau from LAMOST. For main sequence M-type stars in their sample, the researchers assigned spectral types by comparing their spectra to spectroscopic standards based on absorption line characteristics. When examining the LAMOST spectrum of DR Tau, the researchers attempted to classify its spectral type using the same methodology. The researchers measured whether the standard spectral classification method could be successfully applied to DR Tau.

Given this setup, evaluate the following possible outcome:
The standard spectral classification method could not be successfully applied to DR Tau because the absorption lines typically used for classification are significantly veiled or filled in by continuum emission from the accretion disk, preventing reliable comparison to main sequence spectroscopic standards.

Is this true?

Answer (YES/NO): YES